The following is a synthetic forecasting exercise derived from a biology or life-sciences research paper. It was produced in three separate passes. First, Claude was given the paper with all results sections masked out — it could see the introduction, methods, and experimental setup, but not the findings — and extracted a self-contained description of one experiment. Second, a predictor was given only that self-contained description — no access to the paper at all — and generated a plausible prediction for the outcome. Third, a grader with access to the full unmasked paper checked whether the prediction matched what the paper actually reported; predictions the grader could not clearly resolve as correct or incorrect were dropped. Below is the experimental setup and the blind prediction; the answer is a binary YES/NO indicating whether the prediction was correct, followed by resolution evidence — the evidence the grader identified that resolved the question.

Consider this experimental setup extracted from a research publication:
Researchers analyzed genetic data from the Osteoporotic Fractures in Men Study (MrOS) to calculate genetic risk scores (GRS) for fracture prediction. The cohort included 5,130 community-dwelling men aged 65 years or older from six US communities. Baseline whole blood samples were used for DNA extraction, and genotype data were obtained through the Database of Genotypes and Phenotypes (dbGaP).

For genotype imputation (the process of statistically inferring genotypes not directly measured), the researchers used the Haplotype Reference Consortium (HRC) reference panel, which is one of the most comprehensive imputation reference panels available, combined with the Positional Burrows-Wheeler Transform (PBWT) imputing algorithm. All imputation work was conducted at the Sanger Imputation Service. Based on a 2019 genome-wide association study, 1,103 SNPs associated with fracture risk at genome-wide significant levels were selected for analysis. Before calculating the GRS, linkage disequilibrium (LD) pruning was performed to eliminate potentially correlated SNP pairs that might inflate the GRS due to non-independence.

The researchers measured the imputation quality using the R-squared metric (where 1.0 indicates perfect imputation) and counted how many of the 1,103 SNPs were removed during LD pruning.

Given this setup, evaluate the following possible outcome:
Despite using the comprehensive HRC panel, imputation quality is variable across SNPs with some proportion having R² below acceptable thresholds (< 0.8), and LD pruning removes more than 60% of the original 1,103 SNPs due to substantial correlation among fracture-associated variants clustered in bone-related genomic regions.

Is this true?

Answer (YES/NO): NO